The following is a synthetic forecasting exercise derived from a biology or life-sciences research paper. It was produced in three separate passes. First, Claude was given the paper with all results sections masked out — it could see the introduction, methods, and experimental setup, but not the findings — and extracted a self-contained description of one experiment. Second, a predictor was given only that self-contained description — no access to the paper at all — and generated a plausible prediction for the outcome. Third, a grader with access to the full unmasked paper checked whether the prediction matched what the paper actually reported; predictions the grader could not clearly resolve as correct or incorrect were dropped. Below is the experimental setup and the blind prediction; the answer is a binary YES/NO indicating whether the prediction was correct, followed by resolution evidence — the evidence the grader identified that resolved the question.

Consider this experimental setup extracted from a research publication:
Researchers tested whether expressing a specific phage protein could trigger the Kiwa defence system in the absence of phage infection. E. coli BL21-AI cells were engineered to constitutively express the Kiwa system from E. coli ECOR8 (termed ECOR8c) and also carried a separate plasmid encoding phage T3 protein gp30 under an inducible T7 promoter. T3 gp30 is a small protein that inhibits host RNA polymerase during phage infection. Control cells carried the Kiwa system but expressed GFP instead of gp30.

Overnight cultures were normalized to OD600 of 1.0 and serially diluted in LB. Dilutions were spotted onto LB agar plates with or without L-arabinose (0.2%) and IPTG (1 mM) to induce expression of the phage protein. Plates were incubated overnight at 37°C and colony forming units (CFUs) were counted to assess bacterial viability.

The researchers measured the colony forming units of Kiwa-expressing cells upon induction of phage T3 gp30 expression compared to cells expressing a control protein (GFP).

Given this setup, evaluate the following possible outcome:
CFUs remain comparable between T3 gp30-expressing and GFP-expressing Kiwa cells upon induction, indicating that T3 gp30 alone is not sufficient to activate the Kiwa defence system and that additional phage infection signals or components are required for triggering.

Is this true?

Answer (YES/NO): NO